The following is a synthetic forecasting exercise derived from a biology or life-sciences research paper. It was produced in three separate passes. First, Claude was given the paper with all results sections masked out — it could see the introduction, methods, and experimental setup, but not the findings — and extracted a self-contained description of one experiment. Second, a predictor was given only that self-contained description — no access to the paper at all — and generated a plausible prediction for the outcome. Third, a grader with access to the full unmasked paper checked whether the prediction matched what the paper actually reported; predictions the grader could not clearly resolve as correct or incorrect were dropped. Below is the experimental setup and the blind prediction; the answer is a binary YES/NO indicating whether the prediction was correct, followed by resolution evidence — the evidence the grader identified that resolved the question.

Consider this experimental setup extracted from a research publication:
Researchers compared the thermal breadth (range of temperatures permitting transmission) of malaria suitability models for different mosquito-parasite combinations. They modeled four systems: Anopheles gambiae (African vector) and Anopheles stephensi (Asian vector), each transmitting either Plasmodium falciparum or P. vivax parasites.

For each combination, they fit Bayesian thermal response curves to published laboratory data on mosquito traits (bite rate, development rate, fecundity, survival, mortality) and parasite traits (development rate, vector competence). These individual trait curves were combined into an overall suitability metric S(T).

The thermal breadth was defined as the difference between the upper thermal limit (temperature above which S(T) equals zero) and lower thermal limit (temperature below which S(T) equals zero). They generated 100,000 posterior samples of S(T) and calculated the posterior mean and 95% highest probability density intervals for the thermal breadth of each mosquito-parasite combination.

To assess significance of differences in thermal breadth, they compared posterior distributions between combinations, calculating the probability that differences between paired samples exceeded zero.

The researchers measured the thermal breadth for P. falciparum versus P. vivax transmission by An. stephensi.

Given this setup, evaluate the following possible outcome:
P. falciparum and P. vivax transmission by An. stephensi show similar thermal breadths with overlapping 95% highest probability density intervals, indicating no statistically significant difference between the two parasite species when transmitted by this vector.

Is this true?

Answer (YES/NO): NO